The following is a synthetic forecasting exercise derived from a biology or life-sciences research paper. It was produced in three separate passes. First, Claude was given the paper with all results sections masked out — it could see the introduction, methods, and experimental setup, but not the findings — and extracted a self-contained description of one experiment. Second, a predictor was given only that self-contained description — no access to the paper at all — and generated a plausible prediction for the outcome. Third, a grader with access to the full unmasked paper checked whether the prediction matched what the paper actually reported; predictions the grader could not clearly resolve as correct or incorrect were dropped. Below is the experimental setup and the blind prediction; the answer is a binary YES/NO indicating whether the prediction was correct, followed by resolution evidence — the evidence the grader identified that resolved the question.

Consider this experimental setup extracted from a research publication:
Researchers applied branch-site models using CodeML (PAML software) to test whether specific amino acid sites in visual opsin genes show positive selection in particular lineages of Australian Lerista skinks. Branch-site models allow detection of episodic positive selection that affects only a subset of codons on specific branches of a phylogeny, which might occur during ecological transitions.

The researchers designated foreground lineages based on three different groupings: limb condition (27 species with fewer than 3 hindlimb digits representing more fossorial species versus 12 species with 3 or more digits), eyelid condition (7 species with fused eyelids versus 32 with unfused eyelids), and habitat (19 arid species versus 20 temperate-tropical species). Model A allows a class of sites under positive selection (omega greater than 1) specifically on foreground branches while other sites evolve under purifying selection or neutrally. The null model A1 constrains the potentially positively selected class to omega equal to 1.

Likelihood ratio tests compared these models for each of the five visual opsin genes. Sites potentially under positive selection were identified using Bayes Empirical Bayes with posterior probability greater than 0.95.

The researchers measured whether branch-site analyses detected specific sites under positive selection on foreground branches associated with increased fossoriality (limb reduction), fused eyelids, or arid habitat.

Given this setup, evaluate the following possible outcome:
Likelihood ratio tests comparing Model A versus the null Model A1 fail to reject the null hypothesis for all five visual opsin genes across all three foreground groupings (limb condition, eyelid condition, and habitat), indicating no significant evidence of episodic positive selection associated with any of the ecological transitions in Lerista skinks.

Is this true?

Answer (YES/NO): NO